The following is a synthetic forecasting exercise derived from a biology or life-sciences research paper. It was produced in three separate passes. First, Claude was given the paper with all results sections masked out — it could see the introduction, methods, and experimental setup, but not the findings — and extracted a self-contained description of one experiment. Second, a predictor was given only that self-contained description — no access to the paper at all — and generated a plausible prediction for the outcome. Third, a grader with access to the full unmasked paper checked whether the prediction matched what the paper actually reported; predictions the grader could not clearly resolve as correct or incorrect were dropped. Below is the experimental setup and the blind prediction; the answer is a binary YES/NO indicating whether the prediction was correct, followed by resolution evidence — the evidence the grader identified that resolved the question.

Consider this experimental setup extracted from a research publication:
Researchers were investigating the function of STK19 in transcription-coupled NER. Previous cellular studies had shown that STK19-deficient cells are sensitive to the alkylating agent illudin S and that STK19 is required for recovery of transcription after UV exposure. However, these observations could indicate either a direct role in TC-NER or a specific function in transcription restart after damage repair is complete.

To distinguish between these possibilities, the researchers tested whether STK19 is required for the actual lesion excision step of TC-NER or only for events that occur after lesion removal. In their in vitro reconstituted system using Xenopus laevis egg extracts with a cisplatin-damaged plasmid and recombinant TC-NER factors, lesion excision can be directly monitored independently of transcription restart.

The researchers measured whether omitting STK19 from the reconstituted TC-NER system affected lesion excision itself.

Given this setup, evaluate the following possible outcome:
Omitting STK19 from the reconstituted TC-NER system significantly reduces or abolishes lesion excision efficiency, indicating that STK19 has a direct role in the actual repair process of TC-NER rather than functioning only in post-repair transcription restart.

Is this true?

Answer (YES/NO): YES